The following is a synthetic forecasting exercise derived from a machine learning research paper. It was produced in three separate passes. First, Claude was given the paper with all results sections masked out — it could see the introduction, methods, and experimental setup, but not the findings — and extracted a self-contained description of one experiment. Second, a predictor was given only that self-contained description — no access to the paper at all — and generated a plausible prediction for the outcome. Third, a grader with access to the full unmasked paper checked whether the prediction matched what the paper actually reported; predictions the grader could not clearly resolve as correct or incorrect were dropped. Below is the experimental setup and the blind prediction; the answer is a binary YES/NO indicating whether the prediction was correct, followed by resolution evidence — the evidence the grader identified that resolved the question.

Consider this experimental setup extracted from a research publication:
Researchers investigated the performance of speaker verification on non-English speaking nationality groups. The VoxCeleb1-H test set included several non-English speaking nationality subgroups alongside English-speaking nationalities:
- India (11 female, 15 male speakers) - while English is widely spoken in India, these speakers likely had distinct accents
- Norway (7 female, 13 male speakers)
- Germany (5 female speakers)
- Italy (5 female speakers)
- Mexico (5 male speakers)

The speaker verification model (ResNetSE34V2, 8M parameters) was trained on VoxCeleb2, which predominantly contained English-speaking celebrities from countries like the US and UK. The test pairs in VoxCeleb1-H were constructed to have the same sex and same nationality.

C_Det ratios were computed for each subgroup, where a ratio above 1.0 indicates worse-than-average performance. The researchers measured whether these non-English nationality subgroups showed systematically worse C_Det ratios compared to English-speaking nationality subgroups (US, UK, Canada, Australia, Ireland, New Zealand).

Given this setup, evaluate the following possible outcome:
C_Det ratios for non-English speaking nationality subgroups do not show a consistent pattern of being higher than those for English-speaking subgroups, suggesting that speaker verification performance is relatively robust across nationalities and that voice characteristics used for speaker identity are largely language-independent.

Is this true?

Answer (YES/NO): NO